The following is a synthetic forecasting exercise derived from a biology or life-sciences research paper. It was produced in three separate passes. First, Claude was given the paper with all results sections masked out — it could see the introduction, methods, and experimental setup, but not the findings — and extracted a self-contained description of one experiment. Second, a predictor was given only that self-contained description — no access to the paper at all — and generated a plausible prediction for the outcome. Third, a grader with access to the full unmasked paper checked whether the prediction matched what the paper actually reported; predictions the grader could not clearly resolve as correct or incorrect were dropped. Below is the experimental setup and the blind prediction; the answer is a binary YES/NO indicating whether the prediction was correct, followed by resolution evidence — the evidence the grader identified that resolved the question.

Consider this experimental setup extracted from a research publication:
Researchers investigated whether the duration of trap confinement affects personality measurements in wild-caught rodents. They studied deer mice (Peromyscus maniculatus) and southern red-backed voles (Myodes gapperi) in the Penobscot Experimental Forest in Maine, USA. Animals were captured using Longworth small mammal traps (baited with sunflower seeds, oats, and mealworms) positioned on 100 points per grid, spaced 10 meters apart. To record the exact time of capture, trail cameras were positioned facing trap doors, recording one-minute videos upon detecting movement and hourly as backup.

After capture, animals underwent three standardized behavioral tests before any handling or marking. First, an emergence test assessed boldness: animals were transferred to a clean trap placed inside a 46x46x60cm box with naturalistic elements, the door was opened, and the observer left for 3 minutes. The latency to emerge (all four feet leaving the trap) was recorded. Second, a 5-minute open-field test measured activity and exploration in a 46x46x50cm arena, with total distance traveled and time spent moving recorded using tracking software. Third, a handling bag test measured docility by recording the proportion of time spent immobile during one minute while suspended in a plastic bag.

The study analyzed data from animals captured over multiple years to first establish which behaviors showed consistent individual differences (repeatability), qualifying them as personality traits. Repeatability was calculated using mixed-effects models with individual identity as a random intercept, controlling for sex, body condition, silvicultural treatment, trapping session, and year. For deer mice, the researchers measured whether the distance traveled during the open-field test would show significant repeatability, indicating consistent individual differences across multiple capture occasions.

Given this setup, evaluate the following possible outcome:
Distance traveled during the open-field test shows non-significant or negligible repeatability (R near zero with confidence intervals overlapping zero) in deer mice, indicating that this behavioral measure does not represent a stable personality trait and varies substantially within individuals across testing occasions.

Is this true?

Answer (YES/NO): NO